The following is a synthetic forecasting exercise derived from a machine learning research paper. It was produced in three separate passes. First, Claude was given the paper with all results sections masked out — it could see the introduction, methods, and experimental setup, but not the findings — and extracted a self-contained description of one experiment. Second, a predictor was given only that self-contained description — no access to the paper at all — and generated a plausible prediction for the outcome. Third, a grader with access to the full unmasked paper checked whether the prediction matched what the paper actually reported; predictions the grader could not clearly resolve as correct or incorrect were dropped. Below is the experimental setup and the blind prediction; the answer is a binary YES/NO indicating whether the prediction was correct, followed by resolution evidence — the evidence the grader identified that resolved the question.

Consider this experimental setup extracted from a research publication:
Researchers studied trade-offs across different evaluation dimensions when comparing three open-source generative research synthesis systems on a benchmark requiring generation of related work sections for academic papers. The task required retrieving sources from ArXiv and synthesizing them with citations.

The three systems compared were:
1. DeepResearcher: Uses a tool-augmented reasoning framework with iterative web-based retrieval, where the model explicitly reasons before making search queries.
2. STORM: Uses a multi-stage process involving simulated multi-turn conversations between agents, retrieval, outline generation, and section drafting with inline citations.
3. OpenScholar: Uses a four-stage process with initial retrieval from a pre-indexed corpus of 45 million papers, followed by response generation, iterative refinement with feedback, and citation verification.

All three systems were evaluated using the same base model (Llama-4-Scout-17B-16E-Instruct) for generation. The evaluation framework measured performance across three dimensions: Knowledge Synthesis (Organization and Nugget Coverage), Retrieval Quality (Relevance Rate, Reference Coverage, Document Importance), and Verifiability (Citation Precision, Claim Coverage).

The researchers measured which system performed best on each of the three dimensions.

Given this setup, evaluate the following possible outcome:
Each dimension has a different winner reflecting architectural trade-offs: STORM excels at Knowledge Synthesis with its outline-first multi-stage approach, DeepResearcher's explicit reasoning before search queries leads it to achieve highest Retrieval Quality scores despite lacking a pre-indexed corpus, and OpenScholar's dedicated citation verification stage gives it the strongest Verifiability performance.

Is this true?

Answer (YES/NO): NO